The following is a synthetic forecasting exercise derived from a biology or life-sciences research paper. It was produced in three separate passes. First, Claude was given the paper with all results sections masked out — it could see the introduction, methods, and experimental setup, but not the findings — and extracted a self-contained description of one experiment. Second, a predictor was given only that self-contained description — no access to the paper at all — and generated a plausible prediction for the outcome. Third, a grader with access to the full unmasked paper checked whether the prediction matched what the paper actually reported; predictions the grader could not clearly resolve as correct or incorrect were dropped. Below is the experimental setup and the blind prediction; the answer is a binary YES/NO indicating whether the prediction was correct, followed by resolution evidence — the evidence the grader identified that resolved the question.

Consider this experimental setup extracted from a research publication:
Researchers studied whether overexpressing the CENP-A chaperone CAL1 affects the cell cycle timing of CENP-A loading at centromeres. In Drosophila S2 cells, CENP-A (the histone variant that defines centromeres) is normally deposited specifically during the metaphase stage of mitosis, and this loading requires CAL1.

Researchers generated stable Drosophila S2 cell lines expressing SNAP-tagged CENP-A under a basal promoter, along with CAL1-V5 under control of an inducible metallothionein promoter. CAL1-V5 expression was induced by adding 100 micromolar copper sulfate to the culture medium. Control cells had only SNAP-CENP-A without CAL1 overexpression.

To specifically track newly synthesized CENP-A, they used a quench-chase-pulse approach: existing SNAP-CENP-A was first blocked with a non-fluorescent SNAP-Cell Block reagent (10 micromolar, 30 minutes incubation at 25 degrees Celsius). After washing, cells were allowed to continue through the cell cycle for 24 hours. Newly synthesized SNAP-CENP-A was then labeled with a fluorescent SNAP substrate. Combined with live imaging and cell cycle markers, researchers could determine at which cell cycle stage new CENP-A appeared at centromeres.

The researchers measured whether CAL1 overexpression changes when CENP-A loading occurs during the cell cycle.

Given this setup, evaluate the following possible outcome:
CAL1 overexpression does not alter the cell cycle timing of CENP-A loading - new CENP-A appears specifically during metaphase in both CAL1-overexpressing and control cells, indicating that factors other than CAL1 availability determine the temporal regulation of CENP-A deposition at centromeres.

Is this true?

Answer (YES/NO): NO